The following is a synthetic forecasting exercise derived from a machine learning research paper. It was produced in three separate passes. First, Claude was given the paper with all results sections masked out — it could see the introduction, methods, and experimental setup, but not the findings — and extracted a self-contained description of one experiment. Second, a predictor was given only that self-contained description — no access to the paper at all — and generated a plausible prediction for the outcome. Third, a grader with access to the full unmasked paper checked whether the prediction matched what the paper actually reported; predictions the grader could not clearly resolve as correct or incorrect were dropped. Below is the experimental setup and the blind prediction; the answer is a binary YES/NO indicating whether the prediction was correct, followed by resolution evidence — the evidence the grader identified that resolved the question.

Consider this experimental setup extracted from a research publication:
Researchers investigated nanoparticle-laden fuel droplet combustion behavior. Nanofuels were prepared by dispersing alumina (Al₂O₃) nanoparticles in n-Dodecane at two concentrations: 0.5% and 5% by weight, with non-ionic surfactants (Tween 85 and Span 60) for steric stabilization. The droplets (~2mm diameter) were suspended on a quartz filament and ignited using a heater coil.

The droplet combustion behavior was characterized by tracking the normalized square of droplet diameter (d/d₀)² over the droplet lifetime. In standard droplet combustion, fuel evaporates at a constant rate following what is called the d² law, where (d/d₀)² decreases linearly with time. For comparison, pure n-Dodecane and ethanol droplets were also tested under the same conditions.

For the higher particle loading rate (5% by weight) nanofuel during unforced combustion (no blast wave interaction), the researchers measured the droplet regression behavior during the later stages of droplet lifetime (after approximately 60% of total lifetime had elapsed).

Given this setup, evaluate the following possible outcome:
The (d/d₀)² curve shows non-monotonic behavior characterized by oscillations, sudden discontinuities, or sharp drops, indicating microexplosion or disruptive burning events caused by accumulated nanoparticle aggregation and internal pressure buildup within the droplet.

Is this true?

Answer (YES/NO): NO